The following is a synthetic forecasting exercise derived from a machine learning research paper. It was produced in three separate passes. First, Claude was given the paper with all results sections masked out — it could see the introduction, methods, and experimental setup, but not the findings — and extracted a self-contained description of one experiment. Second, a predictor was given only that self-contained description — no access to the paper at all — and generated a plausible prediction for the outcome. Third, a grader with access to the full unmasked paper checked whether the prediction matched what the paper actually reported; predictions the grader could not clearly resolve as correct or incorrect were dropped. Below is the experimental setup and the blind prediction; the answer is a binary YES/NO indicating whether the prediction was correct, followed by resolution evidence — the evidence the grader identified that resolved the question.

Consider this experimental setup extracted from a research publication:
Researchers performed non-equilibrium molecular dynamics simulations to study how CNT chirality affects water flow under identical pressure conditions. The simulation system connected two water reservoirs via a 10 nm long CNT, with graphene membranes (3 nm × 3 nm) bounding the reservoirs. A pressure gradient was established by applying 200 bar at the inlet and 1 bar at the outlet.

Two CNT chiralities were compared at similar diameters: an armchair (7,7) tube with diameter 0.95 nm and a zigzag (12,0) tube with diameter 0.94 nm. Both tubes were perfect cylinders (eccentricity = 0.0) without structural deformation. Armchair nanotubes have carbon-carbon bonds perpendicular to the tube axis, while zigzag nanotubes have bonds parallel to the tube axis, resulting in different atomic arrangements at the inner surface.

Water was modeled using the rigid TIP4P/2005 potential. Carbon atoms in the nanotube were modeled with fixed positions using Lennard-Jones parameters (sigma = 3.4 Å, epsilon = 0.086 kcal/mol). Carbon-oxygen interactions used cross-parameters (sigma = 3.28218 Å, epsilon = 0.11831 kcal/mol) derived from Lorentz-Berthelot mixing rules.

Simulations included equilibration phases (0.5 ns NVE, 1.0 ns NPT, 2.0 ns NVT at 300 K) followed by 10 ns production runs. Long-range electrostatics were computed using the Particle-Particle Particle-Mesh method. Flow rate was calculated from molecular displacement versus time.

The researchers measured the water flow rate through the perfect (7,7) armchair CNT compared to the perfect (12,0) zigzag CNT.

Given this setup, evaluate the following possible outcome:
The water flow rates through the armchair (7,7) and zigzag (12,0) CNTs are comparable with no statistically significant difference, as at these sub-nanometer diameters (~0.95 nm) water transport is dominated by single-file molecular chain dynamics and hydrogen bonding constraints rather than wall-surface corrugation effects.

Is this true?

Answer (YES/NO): NO